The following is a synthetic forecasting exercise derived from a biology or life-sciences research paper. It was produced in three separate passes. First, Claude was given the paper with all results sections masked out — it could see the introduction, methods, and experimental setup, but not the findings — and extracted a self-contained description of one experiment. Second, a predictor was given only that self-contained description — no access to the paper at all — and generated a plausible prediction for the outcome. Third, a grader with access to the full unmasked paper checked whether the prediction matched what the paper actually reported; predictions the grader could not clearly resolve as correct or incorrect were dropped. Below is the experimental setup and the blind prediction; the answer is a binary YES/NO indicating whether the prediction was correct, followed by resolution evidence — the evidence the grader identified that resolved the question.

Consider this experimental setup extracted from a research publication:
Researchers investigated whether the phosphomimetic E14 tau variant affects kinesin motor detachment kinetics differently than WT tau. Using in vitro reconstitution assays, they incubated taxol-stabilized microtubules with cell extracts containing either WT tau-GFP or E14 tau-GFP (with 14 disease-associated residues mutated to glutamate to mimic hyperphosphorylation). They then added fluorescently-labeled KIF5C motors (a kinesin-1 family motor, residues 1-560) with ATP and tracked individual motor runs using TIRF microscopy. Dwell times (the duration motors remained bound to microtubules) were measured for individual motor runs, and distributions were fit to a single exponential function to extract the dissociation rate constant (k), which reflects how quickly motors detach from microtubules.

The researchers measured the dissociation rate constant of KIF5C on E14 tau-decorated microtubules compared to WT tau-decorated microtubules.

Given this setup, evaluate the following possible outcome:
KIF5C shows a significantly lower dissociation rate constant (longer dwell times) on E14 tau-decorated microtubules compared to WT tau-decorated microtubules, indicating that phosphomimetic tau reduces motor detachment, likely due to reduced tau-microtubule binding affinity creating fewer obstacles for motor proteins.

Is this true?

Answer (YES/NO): YES